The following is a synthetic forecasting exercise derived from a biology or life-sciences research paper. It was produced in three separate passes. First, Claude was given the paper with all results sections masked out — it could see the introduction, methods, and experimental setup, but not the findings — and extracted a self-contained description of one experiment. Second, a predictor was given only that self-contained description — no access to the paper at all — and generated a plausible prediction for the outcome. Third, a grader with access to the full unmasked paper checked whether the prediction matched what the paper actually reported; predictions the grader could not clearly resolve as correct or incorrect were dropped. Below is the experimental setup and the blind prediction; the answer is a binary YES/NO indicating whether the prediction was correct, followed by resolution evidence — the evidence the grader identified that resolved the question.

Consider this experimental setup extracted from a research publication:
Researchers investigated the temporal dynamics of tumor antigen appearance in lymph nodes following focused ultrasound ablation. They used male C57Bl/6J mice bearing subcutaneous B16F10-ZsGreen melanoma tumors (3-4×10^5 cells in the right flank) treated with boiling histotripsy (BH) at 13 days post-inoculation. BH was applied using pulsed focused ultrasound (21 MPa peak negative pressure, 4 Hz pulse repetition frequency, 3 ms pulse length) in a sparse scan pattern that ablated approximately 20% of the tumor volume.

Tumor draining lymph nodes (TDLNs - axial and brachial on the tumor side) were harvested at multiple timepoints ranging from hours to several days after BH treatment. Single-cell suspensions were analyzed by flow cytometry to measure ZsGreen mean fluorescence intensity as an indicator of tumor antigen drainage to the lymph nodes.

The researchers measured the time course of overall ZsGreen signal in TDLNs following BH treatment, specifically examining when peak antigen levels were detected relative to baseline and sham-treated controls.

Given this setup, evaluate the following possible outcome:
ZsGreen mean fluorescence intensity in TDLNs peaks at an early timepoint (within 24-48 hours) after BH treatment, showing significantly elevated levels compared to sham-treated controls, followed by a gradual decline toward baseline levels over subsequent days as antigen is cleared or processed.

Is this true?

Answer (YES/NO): YES